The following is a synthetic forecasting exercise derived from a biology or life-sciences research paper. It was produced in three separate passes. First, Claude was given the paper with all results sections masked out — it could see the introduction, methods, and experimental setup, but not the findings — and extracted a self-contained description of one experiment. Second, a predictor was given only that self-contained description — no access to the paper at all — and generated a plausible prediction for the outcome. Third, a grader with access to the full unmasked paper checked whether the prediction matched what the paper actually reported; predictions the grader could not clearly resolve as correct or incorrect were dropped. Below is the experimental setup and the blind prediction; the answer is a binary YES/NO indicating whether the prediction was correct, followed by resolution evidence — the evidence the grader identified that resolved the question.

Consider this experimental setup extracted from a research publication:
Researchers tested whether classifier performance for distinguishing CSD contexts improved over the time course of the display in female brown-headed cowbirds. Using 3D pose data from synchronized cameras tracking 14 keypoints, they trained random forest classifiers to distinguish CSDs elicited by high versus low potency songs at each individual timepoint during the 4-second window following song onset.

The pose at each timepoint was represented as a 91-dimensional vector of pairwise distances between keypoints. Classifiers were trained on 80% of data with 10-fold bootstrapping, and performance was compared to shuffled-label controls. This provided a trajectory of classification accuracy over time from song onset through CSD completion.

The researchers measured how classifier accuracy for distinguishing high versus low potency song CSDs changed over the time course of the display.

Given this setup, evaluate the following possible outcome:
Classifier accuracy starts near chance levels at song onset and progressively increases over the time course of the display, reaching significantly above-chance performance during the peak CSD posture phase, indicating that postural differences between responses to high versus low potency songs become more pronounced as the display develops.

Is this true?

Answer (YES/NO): NO